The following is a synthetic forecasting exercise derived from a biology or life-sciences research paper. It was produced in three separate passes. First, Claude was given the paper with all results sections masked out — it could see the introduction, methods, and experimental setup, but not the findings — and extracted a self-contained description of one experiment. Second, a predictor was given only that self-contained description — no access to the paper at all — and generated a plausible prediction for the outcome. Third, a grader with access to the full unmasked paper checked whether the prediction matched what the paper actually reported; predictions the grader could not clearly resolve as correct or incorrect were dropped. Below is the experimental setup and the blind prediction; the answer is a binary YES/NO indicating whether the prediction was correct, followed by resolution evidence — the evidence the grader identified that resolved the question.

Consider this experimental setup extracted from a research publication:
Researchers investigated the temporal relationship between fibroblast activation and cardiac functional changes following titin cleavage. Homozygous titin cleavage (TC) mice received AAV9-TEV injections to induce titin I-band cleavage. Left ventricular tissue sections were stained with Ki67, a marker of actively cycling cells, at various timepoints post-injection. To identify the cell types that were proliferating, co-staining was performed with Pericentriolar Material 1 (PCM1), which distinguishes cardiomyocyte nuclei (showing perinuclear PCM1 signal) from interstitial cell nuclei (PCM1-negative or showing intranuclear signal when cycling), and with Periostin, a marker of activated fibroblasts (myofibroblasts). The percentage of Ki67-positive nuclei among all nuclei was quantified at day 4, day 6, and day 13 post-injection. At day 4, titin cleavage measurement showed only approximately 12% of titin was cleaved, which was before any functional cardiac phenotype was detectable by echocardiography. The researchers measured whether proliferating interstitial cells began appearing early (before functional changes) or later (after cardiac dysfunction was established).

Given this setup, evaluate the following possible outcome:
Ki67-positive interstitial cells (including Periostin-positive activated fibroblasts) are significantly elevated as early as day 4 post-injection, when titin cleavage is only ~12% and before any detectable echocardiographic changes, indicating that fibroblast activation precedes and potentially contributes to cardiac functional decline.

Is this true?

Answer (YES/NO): YES